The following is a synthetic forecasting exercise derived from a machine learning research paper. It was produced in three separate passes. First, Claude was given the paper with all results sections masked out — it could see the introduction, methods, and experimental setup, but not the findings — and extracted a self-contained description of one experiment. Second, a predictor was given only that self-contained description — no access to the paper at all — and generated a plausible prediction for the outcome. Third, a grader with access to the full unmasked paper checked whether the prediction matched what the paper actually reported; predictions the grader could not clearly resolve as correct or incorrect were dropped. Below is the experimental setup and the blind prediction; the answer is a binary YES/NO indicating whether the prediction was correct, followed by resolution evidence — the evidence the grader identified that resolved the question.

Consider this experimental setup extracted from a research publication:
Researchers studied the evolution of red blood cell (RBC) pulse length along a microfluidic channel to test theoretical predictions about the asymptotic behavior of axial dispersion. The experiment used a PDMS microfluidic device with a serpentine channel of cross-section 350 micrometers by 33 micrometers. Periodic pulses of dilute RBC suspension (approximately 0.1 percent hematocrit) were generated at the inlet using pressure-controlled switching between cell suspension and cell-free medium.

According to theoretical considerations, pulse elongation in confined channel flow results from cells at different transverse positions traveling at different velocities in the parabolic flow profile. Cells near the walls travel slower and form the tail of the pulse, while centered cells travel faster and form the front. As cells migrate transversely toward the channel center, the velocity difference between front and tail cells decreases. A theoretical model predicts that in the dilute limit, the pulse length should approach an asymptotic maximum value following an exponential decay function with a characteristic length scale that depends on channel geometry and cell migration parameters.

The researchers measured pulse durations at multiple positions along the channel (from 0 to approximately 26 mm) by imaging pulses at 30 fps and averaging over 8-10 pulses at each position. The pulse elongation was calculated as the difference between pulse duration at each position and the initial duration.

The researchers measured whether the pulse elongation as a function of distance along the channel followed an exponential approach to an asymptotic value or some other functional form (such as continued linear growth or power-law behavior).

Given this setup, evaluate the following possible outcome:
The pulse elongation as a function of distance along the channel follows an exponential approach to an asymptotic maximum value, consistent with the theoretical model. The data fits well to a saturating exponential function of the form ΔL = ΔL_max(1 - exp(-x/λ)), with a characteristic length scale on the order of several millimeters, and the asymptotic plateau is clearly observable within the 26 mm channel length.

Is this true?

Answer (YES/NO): NO